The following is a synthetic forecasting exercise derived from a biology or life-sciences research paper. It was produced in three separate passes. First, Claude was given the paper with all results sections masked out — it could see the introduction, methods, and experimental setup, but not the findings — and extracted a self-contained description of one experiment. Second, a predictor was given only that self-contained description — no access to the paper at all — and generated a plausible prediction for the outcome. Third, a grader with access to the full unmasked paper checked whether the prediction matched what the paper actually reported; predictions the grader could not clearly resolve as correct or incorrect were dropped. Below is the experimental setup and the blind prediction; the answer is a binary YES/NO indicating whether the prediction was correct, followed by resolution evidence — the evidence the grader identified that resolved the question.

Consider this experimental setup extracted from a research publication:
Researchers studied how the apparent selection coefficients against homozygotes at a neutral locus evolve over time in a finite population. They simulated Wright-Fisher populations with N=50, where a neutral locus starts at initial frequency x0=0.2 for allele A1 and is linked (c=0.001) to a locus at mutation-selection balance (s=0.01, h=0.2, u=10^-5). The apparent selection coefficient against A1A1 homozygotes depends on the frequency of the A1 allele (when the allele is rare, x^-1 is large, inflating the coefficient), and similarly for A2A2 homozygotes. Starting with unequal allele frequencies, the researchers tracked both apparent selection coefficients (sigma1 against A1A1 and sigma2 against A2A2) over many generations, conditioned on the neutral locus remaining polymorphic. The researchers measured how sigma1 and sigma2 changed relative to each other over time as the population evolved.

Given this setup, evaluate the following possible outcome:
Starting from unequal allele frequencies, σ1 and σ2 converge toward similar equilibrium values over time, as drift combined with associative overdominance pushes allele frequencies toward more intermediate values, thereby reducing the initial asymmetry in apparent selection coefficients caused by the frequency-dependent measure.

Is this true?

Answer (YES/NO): YES